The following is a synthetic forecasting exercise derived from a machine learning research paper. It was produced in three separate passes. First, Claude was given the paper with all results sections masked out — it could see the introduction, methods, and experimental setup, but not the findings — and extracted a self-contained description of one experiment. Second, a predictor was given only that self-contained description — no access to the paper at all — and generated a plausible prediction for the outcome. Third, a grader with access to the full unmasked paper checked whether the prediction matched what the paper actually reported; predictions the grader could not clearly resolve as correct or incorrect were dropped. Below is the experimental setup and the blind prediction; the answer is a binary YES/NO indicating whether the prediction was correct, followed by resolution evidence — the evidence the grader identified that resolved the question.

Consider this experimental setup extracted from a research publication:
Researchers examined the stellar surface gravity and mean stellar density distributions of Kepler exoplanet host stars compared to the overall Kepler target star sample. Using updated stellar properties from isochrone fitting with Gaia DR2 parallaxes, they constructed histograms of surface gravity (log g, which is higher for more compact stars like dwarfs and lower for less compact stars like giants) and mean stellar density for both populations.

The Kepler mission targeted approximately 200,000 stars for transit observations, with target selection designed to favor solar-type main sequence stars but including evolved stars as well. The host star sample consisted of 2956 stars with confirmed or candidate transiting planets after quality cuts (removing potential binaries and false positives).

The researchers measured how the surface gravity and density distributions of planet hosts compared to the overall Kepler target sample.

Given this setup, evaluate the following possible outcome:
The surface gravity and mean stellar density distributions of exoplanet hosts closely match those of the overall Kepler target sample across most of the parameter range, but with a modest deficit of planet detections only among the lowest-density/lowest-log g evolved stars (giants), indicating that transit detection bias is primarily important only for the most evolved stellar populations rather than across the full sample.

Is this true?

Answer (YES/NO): NO